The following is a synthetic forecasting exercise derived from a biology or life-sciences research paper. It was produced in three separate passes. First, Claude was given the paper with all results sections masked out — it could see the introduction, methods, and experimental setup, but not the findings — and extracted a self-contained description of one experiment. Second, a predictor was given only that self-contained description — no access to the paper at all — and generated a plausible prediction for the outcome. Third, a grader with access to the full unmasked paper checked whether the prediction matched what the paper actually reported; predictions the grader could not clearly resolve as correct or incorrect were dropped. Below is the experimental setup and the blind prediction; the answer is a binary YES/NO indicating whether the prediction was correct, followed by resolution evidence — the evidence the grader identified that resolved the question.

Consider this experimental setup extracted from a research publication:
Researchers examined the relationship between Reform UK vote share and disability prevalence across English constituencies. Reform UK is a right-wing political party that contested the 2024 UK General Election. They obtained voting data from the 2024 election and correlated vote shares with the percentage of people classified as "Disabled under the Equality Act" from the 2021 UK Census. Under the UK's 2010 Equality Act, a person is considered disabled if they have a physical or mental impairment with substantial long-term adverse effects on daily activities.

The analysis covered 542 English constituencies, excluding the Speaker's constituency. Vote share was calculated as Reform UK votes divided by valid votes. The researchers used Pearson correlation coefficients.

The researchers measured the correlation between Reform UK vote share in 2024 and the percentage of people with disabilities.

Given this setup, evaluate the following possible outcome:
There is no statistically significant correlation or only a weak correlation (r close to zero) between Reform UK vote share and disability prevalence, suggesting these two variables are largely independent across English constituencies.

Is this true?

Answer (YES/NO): NO